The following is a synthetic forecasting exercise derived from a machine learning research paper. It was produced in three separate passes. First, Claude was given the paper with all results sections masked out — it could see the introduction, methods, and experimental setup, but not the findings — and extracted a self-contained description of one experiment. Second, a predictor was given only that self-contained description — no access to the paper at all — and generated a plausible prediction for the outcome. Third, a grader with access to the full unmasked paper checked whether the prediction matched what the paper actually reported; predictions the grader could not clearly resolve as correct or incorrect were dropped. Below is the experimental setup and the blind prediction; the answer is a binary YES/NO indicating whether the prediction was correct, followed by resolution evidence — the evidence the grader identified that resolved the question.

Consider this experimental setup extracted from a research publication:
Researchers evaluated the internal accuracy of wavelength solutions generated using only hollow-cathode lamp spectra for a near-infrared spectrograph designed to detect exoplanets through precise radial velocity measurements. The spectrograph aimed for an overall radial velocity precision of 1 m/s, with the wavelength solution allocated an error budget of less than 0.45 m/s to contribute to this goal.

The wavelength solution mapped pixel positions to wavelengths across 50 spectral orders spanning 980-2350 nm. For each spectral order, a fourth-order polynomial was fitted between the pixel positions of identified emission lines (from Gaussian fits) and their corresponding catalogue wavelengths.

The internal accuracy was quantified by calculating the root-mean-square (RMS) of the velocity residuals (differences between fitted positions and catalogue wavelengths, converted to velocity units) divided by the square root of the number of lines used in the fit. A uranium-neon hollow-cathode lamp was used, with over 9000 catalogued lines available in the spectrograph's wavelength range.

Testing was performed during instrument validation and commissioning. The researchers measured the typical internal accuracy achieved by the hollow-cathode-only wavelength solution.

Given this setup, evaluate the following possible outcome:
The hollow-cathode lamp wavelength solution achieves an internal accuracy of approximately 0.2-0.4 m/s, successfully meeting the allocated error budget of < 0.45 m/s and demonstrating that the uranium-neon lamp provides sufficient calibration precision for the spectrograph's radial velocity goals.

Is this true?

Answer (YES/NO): NO